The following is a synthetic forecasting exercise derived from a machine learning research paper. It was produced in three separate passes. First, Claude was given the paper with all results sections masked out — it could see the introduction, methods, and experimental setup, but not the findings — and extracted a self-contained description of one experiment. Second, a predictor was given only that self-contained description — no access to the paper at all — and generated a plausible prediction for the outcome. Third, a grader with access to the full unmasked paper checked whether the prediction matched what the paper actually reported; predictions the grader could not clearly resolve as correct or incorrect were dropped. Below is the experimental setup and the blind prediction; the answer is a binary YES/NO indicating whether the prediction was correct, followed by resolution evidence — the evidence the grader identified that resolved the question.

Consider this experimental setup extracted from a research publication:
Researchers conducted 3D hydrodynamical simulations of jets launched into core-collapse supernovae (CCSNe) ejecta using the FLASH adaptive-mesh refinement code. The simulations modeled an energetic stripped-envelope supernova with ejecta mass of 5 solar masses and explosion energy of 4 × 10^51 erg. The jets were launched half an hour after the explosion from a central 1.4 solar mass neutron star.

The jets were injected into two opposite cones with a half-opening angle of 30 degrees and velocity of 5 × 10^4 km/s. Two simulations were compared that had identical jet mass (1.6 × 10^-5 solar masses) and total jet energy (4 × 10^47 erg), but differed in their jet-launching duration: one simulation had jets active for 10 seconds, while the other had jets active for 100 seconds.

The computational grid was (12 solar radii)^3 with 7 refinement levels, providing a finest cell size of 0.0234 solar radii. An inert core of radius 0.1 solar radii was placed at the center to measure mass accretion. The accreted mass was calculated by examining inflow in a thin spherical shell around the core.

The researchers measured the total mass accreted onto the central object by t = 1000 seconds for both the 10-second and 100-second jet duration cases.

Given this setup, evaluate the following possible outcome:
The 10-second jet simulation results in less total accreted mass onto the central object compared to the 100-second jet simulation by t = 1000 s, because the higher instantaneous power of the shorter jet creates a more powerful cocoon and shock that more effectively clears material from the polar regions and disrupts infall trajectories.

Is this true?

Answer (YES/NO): NO